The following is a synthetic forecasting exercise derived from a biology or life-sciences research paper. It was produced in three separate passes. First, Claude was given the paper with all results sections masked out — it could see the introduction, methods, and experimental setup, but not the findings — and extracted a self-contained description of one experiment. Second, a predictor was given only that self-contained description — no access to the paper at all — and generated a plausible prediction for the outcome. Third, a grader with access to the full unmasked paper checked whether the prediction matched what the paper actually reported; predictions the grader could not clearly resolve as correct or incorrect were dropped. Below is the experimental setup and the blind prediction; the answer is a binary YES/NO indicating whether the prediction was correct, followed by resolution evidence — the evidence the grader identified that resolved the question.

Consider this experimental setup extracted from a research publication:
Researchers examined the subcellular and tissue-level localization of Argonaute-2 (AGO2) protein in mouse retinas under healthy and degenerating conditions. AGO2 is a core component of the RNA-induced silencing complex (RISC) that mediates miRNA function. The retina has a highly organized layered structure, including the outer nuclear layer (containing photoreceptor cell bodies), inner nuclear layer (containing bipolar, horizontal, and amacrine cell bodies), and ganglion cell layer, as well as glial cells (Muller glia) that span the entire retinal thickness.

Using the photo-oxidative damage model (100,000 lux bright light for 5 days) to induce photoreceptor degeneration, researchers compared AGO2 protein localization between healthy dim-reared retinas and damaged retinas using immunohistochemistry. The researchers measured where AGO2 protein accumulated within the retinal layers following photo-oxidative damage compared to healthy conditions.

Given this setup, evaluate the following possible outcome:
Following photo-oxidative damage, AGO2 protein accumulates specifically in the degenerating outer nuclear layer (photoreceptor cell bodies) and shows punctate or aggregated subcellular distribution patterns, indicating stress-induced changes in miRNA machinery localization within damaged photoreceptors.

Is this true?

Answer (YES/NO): NO